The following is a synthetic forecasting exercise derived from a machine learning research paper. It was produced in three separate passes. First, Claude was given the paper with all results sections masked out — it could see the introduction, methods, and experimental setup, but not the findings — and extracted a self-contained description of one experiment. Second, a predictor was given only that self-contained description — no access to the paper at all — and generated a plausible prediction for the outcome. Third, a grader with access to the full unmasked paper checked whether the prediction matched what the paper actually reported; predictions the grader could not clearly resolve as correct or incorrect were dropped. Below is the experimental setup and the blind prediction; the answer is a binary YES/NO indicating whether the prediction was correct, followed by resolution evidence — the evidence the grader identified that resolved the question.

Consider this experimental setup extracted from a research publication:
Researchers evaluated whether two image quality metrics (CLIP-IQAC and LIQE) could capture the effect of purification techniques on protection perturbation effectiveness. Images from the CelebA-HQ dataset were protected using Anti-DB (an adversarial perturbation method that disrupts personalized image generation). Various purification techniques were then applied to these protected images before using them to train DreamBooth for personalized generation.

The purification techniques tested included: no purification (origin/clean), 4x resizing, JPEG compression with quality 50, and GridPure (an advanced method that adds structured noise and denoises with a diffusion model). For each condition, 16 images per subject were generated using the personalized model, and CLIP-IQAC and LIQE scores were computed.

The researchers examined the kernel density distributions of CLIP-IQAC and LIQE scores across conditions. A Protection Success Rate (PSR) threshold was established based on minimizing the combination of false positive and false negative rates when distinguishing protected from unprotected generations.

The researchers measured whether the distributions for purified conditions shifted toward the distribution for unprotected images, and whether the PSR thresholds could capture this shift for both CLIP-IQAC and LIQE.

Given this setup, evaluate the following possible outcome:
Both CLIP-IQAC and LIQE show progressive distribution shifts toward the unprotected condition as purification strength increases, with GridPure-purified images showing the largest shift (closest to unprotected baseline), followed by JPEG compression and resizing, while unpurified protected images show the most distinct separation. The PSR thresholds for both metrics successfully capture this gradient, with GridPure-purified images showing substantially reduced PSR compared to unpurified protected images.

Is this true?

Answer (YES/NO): NO